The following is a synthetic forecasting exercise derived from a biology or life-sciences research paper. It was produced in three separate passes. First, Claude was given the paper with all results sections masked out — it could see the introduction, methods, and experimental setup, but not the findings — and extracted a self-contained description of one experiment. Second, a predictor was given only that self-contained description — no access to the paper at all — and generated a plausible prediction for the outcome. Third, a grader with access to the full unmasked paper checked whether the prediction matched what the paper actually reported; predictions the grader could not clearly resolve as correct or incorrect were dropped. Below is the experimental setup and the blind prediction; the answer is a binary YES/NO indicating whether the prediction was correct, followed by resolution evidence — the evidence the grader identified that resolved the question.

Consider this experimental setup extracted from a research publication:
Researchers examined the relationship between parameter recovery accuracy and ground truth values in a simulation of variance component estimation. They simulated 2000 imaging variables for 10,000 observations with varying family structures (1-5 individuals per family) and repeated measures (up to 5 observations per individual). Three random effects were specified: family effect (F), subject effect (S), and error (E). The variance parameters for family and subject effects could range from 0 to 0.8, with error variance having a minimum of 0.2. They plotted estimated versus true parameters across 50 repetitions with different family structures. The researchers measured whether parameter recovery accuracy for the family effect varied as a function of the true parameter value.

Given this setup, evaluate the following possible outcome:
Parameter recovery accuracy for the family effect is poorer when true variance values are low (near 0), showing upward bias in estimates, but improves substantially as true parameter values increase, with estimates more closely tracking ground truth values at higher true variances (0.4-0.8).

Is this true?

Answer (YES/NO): NO